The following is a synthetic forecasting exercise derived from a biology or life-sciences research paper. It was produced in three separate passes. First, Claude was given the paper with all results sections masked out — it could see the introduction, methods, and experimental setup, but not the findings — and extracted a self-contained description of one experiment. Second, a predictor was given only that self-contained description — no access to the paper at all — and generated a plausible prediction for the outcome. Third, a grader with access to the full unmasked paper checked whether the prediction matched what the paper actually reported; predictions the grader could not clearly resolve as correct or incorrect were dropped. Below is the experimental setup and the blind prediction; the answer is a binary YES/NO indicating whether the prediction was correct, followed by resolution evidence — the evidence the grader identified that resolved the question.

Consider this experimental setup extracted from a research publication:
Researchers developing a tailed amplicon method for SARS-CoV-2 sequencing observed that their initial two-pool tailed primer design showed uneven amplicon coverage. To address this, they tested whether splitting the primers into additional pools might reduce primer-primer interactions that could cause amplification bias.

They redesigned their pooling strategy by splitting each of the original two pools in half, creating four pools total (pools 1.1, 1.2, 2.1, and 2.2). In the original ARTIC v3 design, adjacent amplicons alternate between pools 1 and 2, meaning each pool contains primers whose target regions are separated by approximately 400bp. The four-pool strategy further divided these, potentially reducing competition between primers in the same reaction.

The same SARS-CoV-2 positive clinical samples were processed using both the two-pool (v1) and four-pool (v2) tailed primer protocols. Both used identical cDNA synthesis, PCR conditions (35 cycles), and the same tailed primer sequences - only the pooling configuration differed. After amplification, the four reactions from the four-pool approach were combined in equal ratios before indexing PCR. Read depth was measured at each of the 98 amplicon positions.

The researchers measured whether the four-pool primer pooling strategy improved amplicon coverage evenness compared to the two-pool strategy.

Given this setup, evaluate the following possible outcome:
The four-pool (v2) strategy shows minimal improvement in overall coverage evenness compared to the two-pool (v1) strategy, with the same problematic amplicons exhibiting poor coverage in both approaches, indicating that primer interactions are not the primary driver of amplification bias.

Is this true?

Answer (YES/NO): NO